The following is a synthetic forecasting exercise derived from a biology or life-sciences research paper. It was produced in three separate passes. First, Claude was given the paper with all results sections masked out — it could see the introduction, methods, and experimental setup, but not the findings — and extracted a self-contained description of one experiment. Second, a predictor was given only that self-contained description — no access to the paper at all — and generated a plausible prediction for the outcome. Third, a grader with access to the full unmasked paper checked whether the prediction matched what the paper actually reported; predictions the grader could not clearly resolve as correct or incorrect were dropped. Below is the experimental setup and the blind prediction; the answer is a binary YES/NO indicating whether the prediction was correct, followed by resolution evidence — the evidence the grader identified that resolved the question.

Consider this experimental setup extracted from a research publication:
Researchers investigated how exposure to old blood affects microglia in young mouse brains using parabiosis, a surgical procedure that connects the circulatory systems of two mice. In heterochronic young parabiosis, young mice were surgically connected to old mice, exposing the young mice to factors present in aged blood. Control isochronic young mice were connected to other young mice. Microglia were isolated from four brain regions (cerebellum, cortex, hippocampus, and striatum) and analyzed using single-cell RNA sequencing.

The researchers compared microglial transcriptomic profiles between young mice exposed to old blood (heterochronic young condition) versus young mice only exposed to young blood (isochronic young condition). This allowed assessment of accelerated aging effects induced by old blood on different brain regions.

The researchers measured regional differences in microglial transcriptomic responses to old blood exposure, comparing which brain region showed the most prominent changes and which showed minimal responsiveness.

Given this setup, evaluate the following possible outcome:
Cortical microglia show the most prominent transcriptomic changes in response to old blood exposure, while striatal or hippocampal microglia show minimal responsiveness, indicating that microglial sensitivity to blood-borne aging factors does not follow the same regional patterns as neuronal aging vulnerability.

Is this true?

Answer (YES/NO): NO